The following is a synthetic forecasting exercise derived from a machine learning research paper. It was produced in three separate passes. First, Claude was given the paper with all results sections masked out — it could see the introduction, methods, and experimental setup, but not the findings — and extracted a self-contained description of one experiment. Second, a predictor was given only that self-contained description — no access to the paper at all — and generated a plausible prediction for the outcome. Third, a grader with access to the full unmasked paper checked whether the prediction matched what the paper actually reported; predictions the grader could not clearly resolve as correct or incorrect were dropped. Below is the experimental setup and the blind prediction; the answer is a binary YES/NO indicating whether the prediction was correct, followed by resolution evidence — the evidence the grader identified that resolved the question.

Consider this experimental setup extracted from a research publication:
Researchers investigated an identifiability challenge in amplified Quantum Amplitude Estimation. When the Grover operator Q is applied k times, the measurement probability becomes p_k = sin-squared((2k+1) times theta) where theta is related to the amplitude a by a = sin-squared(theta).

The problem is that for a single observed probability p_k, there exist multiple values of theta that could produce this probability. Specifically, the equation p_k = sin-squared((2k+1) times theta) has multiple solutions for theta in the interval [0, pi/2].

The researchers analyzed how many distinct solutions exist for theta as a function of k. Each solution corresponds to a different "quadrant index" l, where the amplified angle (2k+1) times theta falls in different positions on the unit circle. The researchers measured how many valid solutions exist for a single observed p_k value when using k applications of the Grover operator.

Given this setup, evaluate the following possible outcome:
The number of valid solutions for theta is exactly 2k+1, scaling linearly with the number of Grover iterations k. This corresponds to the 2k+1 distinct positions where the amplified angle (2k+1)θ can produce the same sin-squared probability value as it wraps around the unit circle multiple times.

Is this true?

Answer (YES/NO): YES